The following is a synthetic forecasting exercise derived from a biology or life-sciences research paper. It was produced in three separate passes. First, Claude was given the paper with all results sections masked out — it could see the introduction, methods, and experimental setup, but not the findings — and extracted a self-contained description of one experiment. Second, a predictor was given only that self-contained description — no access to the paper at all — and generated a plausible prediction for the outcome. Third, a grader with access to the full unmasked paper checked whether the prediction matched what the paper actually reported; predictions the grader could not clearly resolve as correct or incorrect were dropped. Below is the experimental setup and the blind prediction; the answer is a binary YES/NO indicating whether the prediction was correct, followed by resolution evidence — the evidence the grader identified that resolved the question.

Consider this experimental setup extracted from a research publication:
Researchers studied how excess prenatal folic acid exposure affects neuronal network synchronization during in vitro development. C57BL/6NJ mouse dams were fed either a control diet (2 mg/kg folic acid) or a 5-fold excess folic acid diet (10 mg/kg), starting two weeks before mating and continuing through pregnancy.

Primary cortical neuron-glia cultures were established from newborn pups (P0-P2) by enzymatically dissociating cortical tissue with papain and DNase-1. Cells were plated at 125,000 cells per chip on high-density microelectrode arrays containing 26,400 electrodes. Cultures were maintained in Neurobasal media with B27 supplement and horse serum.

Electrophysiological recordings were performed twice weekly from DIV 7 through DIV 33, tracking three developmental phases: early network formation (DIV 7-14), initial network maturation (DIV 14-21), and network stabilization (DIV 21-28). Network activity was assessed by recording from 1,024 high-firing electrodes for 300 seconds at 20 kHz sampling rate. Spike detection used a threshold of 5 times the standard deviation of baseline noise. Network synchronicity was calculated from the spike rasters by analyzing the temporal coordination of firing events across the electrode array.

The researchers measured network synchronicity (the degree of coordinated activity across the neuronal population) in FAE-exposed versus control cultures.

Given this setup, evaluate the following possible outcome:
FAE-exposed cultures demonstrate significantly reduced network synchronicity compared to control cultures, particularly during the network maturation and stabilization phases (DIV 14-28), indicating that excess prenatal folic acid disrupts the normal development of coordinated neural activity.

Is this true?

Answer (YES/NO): YES